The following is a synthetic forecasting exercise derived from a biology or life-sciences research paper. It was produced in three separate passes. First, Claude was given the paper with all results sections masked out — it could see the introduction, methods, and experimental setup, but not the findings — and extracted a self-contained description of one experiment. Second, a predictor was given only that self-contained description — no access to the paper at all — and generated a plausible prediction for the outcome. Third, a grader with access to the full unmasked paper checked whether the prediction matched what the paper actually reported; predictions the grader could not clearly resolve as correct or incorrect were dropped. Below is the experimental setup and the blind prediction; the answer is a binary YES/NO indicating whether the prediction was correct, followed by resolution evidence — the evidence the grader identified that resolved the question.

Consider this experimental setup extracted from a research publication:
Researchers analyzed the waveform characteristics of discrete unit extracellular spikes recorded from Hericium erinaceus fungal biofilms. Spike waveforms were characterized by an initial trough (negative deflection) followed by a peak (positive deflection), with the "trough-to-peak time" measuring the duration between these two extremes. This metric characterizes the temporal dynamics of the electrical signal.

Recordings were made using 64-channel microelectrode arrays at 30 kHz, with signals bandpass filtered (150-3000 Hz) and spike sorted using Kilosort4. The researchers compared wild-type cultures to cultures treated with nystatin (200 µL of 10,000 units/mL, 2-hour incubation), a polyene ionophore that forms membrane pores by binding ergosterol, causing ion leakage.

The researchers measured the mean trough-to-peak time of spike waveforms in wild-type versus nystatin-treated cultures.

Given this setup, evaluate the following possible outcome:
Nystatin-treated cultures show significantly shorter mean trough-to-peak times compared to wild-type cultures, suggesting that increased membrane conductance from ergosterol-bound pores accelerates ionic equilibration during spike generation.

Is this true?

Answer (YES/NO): YES